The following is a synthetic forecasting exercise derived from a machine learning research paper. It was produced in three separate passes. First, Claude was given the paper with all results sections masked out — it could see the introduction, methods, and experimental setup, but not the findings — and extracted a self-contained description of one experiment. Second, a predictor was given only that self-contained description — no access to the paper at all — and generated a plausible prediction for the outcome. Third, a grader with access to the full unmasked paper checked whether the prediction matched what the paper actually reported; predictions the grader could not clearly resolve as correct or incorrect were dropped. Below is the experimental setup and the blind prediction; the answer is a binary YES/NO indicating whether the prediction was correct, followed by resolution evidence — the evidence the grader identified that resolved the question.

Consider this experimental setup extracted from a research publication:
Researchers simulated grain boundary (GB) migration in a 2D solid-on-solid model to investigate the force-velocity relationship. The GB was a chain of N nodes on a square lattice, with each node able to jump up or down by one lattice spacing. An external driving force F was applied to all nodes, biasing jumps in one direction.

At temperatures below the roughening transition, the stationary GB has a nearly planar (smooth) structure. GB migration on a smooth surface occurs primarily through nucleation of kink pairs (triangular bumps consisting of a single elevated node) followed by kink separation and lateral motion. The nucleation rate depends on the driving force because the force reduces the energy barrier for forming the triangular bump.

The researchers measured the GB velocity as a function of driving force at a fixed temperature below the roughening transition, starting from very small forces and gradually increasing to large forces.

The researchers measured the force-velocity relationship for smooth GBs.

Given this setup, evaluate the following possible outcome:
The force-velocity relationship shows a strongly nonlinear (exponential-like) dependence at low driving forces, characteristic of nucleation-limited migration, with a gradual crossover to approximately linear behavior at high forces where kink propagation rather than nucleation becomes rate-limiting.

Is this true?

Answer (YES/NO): NO